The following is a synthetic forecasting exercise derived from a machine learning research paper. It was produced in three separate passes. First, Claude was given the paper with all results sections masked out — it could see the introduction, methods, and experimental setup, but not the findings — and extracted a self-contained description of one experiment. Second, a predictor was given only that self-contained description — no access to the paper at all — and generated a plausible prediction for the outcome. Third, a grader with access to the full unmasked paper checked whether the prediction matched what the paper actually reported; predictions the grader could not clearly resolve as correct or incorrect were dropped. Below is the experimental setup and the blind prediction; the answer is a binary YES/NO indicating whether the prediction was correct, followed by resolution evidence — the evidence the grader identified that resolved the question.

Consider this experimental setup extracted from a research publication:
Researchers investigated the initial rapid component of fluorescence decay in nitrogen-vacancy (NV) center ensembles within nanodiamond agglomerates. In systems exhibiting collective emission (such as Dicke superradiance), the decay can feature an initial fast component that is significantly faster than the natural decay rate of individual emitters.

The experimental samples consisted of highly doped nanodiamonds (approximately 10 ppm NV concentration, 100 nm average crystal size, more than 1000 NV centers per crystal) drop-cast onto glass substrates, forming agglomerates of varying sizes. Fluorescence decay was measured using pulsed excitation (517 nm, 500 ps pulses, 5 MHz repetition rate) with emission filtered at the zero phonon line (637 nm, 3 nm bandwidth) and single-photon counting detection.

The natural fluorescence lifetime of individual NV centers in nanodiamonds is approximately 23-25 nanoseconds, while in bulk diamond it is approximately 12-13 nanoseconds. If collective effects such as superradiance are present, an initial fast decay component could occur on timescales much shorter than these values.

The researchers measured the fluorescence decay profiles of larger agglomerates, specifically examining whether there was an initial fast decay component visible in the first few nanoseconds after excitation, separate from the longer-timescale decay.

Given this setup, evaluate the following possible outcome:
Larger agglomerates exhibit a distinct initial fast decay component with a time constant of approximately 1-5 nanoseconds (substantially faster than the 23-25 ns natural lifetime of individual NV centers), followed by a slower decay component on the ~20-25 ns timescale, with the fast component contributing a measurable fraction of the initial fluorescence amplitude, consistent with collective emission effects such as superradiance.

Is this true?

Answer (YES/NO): YES